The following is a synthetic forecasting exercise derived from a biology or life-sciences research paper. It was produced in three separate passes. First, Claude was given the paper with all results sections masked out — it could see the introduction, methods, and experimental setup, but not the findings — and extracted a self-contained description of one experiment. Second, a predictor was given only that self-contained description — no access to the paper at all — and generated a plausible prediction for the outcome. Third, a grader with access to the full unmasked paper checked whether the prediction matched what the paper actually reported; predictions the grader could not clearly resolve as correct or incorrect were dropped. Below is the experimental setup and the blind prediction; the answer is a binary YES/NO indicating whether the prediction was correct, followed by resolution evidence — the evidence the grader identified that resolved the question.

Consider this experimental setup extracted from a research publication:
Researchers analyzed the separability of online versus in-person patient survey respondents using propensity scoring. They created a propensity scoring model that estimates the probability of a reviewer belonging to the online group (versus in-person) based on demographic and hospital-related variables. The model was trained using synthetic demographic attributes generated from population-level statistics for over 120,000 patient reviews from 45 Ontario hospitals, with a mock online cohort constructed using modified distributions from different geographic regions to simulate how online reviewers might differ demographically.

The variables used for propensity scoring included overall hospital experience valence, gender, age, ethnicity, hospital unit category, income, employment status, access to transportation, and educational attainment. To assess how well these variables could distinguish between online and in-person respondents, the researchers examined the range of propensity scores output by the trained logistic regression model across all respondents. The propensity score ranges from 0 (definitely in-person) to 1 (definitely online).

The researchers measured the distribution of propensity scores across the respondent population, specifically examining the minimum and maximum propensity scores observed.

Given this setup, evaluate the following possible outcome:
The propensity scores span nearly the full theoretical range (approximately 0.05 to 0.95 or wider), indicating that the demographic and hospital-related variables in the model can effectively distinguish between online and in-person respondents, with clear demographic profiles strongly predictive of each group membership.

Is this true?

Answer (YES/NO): YES